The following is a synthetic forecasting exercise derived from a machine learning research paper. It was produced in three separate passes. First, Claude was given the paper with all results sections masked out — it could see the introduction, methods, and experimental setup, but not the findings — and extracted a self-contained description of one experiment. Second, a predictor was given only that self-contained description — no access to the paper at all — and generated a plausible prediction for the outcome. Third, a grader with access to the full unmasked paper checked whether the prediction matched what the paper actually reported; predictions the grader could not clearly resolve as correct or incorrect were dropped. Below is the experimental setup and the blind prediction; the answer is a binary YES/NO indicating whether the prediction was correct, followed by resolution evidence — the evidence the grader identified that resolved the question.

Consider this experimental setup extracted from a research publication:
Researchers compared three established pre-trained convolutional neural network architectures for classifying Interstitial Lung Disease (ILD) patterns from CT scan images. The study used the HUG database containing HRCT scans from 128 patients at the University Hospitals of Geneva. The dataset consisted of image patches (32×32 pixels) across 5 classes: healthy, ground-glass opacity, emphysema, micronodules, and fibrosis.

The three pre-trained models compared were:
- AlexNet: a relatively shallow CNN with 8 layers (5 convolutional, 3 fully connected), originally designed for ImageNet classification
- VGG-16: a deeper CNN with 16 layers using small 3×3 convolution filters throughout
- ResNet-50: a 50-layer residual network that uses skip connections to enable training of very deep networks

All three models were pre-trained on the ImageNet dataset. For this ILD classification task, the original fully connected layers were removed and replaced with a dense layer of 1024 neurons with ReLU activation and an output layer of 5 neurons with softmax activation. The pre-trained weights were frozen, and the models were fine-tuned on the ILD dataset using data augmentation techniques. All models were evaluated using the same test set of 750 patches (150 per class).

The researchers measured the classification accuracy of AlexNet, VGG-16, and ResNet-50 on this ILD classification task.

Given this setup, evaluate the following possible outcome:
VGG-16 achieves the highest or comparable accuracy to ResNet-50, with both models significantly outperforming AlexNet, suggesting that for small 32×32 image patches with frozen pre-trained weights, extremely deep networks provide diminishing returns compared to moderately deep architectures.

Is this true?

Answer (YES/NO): NO